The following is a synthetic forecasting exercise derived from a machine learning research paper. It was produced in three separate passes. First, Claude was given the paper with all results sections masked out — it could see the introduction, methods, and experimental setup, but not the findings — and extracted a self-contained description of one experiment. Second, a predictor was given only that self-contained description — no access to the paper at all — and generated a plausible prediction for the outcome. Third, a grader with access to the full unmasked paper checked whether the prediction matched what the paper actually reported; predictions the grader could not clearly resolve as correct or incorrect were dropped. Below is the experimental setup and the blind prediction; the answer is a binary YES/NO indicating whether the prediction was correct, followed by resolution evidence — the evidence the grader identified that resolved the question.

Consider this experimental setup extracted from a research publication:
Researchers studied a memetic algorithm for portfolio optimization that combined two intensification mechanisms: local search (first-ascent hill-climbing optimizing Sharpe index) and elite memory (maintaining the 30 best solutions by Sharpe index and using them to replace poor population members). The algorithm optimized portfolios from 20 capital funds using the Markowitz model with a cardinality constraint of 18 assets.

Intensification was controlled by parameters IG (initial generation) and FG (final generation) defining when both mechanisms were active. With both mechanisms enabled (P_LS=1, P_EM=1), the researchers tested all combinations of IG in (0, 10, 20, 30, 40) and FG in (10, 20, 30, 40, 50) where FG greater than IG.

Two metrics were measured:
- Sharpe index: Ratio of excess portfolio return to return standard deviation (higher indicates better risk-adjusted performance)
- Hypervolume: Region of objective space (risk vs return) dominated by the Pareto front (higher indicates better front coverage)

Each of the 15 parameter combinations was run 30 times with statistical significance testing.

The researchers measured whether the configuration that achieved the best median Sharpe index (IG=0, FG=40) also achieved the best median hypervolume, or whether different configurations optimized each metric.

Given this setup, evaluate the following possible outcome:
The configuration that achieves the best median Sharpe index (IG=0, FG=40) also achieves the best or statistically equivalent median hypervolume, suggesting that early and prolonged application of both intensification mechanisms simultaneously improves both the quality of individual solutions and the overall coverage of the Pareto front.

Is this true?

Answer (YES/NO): NO